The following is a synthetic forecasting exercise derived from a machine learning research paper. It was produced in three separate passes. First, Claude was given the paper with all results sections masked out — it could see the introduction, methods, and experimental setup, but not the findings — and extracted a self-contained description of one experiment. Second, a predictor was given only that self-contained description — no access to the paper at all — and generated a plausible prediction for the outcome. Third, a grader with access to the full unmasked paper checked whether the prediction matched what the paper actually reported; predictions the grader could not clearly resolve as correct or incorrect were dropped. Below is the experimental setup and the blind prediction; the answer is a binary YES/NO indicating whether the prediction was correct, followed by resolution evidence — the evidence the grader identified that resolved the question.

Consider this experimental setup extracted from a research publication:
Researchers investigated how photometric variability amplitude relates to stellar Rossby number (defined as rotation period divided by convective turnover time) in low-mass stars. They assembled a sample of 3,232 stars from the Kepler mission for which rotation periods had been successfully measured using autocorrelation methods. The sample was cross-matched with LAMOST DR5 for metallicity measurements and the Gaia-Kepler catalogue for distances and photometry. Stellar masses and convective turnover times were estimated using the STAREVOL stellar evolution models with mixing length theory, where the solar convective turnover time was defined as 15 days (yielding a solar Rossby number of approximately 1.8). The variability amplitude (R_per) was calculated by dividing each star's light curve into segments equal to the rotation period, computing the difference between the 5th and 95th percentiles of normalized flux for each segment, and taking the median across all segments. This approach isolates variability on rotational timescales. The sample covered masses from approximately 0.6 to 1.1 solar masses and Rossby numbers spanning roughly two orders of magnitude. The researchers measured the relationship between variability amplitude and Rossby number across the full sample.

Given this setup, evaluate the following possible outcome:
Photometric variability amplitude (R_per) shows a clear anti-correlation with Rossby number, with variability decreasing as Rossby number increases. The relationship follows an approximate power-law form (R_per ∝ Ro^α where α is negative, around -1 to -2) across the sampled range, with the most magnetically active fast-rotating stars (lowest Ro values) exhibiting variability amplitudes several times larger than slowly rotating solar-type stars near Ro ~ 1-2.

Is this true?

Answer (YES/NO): NO